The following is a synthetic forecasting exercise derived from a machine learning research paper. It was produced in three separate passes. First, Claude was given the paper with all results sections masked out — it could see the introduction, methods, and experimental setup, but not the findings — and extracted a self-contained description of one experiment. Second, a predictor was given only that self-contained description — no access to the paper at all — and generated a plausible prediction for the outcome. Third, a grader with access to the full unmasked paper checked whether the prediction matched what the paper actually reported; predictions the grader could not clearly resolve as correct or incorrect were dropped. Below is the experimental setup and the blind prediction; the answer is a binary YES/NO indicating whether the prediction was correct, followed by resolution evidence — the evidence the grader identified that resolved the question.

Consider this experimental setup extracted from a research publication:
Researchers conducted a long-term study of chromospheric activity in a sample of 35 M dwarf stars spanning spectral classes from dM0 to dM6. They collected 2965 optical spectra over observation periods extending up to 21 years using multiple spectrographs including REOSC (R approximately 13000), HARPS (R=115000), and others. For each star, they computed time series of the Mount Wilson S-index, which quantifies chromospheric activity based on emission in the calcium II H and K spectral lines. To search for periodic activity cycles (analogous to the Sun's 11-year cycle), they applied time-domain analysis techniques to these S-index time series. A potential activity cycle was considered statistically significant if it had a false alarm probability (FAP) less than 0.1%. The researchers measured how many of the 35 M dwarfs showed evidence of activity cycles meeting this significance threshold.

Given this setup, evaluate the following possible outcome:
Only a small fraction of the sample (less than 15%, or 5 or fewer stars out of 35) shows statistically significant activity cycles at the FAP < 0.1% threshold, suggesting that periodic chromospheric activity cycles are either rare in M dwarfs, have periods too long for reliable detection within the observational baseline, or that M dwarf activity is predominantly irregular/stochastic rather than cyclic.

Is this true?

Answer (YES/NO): NO